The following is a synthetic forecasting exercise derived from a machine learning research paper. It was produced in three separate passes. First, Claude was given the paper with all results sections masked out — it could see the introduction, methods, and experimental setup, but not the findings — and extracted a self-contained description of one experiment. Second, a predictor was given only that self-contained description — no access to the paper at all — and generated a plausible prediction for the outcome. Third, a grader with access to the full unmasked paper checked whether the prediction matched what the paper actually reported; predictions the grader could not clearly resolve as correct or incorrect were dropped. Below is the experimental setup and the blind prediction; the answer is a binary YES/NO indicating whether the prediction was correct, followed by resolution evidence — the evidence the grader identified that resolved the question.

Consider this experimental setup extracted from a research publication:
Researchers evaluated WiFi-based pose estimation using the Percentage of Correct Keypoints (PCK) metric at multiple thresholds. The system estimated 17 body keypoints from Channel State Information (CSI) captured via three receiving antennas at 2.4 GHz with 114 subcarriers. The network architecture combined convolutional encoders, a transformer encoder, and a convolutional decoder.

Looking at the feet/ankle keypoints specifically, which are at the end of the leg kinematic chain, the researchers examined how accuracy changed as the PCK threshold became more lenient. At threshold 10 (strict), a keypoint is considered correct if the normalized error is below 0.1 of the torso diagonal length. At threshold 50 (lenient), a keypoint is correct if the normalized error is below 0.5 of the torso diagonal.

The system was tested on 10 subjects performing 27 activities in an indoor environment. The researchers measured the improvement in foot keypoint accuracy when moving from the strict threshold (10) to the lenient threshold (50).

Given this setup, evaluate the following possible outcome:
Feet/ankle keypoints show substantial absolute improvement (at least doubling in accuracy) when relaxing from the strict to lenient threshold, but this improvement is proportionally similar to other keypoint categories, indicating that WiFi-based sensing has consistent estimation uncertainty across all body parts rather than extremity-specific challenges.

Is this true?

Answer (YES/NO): NO